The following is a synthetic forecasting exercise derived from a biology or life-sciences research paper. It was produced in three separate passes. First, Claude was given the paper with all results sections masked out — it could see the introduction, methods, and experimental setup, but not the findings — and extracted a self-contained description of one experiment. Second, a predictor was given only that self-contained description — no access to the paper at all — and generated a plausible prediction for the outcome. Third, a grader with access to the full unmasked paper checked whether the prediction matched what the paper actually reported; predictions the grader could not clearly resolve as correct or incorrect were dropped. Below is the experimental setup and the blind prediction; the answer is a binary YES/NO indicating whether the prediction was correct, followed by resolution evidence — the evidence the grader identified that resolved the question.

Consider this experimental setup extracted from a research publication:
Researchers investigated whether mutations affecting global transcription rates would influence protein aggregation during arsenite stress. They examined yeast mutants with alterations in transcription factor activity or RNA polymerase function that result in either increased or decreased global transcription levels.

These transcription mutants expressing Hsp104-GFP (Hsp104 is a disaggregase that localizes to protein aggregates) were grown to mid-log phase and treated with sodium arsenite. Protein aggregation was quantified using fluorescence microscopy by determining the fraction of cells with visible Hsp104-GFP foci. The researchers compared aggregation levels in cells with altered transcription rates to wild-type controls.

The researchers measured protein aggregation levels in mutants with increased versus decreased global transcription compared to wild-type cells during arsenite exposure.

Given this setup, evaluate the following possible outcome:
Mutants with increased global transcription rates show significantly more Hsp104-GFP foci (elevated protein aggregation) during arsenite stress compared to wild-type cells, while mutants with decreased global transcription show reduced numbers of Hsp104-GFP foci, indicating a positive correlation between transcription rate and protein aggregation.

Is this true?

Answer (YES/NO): YES